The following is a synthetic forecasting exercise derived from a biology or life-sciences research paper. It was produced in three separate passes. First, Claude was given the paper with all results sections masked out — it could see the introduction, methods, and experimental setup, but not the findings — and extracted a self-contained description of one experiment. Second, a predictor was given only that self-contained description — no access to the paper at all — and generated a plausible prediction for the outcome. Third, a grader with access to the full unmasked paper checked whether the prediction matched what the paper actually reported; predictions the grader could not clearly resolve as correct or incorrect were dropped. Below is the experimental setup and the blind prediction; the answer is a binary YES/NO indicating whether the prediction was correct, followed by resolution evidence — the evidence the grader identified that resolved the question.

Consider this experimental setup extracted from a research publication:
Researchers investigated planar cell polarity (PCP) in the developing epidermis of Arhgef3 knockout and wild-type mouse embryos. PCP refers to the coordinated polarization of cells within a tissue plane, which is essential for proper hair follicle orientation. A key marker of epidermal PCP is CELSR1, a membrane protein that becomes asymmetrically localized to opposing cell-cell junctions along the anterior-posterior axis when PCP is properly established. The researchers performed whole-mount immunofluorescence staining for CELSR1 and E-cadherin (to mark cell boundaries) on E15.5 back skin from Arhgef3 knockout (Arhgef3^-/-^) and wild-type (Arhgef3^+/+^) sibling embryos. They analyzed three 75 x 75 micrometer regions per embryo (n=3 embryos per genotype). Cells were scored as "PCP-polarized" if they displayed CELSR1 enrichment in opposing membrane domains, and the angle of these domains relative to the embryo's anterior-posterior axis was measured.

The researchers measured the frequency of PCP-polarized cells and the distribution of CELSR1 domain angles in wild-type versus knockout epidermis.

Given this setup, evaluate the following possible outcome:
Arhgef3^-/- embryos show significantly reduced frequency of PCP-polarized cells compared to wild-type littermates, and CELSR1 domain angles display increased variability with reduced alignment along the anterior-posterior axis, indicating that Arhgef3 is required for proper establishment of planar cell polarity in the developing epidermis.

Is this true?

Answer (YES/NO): NO